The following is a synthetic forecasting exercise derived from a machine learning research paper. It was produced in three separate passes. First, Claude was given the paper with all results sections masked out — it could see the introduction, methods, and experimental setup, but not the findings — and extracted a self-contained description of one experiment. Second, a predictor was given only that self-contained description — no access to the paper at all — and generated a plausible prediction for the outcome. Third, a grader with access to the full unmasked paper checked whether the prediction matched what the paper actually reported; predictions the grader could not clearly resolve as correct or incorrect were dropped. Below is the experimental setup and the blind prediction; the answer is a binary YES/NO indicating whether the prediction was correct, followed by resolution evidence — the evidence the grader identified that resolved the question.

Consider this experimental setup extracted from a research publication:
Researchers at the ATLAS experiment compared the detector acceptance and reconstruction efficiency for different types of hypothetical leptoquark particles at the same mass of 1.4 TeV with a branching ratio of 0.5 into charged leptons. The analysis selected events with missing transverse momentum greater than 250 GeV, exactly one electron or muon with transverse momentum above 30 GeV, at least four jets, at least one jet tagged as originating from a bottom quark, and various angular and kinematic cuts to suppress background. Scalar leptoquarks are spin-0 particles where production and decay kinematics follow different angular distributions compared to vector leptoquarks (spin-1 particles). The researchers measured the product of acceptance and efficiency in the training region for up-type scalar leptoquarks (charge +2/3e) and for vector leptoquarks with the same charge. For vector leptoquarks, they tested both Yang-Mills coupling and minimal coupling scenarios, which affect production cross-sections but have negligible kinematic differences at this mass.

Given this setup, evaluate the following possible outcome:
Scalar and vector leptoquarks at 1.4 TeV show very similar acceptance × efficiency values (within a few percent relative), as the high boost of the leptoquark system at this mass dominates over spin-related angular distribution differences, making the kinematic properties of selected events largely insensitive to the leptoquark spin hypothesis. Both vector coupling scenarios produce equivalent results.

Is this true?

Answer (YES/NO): NO